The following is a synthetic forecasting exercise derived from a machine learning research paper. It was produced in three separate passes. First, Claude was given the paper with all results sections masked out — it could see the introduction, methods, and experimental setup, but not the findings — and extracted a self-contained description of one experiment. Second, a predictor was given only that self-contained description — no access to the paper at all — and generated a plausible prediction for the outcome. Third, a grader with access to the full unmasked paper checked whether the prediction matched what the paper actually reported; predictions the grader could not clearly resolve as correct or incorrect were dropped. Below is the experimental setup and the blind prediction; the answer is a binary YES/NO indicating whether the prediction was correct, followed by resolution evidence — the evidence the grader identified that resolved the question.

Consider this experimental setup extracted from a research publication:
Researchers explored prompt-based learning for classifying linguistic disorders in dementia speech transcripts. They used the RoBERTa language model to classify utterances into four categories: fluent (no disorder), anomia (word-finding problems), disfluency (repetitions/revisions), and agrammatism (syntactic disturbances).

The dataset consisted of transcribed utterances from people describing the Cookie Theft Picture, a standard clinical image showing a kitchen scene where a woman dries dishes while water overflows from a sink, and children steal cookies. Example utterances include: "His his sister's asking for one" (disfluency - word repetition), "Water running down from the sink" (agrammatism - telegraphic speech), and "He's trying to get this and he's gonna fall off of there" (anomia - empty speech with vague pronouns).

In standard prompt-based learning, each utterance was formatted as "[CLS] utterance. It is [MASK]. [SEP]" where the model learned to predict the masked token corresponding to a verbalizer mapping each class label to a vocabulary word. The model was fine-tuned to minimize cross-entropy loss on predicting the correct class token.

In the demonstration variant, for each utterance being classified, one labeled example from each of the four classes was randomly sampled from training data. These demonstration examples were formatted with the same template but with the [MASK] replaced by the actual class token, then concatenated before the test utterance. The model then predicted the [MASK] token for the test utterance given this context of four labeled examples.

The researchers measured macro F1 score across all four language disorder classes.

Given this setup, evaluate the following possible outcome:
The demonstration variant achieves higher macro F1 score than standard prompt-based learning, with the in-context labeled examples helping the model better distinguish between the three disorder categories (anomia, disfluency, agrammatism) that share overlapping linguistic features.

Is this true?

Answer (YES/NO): NO